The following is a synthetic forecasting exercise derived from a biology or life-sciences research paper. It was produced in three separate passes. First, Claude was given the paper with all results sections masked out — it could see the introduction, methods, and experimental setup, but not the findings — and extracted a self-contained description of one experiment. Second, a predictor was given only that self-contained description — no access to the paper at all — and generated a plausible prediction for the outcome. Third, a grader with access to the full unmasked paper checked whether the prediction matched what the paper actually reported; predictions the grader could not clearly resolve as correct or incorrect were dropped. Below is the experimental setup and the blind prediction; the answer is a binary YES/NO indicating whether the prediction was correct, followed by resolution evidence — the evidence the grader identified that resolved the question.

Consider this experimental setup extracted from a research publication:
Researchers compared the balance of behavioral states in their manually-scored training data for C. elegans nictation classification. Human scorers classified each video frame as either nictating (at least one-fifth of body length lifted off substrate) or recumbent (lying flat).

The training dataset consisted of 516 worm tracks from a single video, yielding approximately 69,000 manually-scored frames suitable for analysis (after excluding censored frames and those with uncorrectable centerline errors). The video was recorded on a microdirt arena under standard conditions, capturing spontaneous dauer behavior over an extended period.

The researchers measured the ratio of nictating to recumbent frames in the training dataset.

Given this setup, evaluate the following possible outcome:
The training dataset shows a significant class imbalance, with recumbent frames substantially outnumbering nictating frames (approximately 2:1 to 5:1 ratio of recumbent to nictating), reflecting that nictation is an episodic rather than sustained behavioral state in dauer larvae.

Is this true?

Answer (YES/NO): NO